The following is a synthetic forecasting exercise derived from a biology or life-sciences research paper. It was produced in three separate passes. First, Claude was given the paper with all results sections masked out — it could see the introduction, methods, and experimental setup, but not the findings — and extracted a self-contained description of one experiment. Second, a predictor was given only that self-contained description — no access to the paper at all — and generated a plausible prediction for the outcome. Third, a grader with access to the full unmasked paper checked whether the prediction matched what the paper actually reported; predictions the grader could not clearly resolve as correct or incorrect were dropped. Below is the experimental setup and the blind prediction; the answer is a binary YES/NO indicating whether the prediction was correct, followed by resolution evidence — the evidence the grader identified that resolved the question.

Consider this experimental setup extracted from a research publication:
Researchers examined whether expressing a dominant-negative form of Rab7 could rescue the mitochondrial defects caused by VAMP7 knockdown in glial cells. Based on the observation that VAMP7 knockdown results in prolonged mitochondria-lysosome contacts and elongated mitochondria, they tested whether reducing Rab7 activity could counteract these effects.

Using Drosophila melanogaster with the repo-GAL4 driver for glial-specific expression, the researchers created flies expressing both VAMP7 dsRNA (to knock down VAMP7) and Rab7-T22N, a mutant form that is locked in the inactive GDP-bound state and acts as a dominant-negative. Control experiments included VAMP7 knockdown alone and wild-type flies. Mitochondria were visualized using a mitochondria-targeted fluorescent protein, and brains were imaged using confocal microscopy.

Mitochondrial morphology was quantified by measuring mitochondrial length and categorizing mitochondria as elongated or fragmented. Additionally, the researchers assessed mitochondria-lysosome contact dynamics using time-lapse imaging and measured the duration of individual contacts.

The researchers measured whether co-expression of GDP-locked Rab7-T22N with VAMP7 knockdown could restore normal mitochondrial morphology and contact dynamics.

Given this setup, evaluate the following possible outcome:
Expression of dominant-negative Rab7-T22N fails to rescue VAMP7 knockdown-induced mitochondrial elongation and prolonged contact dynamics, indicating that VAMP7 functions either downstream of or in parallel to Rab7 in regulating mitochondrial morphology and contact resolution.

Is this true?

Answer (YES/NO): NO